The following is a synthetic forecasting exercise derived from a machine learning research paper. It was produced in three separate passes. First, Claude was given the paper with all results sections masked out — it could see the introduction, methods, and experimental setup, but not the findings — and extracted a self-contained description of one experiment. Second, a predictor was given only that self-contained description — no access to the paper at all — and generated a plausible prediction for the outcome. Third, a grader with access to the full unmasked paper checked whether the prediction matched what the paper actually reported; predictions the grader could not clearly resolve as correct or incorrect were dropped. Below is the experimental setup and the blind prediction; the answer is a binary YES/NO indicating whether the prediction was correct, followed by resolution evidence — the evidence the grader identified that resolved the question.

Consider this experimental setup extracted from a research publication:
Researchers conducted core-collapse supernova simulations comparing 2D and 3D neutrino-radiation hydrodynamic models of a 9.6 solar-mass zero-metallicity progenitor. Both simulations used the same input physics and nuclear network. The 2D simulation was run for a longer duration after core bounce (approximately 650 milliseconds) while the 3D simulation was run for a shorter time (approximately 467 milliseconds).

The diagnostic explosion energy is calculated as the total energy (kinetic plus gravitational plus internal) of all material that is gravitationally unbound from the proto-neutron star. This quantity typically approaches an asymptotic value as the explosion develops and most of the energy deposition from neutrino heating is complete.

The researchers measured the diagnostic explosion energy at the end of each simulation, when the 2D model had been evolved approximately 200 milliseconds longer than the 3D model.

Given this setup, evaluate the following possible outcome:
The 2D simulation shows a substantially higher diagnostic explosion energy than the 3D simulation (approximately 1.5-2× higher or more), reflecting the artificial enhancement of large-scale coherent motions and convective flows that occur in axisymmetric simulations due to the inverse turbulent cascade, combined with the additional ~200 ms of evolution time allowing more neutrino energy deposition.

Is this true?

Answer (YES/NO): NO